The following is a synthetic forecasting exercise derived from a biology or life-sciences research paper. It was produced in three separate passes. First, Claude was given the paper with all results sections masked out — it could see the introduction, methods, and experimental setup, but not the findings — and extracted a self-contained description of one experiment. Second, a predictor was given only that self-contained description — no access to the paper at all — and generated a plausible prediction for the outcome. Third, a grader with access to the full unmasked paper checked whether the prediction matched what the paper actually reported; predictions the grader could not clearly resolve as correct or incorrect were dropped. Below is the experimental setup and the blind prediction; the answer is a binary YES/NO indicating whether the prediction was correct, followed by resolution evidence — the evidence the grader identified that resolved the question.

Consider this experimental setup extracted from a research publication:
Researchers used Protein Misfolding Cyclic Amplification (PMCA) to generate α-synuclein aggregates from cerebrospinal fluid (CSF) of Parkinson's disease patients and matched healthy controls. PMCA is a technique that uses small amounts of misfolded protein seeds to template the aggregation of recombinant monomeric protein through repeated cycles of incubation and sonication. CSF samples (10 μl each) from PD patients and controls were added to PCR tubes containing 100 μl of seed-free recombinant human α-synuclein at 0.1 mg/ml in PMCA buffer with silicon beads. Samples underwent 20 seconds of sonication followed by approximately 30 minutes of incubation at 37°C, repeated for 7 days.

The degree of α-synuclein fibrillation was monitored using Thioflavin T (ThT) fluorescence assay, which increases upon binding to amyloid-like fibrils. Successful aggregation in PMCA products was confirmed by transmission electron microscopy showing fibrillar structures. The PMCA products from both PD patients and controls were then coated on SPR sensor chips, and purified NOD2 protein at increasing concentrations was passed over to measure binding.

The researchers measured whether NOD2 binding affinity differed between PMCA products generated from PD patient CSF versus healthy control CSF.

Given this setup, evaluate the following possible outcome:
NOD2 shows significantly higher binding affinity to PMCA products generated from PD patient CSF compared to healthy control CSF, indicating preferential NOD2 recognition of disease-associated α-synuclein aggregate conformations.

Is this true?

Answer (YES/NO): YES